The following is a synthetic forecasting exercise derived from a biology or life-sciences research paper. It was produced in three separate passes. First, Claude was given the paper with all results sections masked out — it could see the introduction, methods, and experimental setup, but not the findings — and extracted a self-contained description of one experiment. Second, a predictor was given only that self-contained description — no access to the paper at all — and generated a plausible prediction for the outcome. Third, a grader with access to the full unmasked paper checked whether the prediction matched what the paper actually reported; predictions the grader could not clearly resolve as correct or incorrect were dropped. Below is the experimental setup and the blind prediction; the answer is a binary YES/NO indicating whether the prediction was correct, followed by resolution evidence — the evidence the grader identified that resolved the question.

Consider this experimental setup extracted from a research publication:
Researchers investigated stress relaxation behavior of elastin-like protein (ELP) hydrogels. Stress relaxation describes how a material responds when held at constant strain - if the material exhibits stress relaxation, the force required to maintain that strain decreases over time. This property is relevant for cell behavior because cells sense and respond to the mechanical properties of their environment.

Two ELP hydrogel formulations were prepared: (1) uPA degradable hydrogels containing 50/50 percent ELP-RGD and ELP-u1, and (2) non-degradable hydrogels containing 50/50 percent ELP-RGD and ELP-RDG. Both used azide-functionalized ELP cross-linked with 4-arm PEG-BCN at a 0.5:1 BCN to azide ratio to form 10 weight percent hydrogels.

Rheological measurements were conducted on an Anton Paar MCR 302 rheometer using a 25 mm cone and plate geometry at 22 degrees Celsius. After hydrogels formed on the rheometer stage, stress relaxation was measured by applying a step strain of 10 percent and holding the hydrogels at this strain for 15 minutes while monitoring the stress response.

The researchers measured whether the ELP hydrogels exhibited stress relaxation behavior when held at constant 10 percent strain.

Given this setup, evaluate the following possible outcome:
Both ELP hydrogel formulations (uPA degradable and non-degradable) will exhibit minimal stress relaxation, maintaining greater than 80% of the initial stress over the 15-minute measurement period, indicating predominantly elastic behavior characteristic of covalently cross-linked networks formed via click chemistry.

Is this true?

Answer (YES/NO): NO